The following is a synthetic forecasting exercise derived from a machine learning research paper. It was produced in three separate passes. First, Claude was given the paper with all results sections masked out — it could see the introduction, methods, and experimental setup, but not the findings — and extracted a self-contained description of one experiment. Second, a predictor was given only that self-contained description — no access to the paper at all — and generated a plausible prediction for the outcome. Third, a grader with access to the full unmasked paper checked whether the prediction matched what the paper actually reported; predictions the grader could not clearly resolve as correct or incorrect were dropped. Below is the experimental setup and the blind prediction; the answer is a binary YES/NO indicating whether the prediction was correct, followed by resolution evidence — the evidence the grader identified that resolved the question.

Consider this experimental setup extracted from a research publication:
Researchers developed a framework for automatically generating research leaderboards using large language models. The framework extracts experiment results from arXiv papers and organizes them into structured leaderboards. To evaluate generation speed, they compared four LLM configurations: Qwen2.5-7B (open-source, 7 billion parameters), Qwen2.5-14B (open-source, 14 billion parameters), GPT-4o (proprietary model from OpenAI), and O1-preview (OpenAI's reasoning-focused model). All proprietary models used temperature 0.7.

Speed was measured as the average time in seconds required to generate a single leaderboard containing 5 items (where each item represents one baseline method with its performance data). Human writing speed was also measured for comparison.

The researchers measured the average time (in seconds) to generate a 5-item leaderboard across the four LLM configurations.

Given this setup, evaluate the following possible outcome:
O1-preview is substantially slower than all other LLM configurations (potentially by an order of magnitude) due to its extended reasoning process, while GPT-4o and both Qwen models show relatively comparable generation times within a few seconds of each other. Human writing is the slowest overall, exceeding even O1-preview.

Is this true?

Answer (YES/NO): NO